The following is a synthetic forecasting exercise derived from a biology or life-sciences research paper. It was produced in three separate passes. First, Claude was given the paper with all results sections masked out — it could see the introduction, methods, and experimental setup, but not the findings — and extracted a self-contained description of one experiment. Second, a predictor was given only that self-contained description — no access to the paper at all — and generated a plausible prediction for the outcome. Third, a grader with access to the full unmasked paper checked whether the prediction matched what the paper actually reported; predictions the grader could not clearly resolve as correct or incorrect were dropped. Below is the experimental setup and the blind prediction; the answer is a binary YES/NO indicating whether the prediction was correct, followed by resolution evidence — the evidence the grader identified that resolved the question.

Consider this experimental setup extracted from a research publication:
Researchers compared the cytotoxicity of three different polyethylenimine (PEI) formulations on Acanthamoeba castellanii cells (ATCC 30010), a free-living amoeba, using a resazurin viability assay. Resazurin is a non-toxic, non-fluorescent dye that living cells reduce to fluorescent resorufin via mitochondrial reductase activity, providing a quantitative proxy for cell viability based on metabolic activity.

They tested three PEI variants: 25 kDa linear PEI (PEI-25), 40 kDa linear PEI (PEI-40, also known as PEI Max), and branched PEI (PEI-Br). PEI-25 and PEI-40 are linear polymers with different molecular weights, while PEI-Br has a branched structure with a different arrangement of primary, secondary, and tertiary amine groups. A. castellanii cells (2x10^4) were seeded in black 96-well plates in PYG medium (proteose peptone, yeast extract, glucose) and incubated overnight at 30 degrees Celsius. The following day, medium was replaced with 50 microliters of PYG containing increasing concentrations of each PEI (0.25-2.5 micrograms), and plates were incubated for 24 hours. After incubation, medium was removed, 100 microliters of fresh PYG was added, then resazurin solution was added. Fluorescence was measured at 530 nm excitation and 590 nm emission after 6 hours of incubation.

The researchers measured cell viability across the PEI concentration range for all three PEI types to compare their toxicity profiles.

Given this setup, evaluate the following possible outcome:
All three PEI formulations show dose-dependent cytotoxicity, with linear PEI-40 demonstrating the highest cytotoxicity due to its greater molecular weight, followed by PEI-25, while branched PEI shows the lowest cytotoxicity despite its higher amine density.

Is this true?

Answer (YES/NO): NO